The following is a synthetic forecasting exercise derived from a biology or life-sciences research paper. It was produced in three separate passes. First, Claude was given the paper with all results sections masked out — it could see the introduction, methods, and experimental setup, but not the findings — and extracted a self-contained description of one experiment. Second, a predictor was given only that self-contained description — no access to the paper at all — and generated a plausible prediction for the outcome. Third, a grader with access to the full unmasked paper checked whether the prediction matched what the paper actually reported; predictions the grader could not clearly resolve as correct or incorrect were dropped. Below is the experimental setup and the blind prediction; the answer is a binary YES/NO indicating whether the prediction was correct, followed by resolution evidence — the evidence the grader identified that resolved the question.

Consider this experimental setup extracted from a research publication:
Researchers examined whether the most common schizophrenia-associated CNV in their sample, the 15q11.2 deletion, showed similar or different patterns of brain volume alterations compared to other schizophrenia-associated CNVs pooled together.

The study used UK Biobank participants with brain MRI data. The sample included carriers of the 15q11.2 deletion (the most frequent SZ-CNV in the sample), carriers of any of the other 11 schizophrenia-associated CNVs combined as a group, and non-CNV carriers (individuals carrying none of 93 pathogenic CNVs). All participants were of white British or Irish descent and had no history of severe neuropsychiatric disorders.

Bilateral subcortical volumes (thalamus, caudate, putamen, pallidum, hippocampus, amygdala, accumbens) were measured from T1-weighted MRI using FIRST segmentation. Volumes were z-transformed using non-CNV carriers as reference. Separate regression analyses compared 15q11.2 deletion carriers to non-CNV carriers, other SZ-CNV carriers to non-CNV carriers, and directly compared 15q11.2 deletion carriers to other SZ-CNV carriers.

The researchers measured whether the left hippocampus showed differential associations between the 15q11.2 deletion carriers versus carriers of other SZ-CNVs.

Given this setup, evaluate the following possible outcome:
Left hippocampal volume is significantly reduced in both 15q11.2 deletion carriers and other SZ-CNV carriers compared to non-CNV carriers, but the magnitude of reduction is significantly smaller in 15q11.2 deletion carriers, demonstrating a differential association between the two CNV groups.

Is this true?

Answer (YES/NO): NO